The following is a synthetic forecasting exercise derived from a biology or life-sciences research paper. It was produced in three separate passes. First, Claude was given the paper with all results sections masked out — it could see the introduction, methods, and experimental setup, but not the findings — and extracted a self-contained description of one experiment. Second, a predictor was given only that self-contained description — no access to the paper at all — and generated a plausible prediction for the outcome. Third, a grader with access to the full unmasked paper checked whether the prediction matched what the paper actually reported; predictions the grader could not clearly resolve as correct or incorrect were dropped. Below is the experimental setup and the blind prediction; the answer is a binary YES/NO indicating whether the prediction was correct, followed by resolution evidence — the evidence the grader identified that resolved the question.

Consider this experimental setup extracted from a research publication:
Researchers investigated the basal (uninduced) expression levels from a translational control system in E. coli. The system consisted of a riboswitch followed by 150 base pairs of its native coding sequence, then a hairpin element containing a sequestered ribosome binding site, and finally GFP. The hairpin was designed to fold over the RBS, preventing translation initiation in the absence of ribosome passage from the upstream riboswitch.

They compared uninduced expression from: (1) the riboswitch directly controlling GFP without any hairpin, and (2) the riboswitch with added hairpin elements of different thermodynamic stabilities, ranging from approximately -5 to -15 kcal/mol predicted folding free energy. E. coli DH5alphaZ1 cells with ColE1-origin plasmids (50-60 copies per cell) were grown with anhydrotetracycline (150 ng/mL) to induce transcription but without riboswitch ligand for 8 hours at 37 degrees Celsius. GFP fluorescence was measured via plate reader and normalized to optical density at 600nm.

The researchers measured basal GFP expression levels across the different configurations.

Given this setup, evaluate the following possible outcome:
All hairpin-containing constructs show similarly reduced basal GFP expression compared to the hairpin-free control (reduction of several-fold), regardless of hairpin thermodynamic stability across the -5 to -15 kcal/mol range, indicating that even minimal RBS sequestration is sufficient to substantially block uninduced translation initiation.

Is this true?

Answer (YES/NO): NO